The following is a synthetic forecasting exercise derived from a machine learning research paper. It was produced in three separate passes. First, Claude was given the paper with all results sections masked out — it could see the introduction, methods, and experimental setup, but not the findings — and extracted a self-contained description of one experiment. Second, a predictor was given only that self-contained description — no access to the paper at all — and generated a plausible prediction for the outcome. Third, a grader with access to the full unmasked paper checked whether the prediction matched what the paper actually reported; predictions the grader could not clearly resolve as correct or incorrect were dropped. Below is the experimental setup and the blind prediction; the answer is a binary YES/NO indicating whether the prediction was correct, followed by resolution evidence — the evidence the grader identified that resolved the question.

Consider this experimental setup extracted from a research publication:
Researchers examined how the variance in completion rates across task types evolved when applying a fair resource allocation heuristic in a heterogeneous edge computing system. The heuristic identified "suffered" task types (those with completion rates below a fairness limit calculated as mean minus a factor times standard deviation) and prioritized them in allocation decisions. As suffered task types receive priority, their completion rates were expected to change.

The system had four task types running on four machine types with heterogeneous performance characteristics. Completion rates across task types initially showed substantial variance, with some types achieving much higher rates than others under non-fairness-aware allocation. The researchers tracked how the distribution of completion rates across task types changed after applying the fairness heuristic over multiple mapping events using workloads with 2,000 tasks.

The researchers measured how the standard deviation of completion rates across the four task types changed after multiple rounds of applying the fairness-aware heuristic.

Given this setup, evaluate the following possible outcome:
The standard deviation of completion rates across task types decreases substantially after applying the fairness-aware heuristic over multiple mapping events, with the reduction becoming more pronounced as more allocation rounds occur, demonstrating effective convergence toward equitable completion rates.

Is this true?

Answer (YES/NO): YES